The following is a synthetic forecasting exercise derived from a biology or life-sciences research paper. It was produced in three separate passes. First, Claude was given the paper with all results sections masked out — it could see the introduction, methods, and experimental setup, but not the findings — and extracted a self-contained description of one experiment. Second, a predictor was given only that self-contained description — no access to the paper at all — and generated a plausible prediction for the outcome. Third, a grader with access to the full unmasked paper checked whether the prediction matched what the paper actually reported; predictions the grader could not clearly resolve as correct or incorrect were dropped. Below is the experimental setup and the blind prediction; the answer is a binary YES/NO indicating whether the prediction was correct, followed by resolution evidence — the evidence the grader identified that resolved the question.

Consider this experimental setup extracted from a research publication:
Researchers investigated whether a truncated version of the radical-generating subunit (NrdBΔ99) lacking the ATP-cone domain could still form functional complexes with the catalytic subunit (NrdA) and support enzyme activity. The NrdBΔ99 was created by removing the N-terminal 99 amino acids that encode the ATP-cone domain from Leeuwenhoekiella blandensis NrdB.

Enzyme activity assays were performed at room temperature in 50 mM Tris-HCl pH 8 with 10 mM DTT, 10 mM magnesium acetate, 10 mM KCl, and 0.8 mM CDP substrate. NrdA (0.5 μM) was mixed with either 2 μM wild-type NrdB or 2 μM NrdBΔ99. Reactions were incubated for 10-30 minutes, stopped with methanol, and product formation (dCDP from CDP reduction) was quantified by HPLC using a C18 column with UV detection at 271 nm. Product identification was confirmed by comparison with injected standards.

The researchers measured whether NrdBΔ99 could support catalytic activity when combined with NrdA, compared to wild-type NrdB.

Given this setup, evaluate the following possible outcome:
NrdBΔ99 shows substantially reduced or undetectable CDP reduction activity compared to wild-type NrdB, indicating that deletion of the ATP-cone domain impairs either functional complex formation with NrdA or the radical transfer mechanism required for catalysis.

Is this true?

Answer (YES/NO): NO